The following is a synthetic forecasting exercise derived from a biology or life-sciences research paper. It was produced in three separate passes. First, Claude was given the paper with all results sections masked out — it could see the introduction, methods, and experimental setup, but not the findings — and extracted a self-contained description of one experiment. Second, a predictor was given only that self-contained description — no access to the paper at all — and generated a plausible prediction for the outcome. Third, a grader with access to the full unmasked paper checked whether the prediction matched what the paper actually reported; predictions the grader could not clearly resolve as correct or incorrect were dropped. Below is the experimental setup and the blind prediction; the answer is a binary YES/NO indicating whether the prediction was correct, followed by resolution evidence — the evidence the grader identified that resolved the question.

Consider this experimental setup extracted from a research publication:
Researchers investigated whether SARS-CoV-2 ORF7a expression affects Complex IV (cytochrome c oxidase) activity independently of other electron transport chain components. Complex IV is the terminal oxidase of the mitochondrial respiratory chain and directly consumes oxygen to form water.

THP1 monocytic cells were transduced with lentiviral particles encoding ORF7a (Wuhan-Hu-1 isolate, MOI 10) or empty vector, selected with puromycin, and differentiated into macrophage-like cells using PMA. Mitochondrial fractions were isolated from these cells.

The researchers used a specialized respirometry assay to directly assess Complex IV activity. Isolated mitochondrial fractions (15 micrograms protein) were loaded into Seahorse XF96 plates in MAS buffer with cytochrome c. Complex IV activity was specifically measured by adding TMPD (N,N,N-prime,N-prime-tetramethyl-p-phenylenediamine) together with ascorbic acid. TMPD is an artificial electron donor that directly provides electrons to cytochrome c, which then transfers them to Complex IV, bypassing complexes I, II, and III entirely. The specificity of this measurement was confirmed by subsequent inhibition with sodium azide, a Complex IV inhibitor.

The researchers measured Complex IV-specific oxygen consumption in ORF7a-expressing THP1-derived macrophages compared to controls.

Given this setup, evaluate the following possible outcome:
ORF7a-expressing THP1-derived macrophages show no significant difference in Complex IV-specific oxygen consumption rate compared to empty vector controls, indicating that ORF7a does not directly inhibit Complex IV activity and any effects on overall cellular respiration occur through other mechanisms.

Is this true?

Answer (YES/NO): YES